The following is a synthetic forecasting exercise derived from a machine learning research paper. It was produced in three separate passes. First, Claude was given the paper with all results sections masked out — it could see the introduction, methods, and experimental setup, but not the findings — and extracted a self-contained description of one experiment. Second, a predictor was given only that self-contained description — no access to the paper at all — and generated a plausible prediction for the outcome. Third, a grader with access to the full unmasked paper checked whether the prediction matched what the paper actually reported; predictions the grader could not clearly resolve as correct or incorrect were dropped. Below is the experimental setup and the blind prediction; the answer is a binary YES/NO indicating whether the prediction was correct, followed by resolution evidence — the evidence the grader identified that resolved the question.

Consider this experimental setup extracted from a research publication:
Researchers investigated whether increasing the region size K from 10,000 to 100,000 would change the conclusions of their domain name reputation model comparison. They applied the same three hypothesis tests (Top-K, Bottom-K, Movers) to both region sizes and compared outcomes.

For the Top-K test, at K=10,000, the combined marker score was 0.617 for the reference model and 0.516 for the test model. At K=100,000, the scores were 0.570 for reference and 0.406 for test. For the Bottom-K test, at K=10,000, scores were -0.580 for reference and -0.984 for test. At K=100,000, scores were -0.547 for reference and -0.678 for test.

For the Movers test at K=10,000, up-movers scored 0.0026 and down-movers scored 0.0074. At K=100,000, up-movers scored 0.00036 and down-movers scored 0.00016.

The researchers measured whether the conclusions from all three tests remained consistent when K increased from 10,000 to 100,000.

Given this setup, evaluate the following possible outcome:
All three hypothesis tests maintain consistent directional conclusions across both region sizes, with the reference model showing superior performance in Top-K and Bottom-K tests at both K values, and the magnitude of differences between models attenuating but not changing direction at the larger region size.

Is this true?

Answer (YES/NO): NO